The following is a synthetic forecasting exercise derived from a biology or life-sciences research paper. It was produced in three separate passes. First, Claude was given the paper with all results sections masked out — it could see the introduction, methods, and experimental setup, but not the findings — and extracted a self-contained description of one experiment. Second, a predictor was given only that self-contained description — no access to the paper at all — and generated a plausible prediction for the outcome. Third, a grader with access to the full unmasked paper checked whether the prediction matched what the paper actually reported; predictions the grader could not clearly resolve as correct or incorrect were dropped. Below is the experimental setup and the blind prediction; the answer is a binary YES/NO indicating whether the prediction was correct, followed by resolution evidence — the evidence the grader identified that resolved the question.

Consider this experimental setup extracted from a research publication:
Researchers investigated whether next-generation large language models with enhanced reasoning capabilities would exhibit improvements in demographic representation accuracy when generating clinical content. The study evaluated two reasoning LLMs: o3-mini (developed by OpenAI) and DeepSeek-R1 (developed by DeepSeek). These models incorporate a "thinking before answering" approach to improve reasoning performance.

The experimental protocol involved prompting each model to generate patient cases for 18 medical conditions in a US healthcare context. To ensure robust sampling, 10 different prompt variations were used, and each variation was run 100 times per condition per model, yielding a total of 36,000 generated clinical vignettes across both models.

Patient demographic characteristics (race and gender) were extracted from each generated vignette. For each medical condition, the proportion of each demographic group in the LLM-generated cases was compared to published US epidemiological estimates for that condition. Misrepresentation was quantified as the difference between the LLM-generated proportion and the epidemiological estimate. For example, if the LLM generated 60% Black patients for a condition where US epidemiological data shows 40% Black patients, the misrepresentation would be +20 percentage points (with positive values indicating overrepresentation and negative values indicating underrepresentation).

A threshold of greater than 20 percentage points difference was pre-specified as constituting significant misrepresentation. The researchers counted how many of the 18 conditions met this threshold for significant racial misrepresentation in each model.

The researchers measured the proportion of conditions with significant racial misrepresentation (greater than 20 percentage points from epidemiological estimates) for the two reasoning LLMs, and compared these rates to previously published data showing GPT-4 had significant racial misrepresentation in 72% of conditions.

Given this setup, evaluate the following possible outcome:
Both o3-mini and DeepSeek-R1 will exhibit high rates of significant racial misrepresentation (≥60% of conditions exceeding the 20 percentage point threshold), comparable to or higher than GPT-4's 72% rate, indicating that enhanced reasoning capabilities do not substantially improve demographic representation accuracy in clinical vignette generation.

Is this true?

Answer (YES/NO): YES